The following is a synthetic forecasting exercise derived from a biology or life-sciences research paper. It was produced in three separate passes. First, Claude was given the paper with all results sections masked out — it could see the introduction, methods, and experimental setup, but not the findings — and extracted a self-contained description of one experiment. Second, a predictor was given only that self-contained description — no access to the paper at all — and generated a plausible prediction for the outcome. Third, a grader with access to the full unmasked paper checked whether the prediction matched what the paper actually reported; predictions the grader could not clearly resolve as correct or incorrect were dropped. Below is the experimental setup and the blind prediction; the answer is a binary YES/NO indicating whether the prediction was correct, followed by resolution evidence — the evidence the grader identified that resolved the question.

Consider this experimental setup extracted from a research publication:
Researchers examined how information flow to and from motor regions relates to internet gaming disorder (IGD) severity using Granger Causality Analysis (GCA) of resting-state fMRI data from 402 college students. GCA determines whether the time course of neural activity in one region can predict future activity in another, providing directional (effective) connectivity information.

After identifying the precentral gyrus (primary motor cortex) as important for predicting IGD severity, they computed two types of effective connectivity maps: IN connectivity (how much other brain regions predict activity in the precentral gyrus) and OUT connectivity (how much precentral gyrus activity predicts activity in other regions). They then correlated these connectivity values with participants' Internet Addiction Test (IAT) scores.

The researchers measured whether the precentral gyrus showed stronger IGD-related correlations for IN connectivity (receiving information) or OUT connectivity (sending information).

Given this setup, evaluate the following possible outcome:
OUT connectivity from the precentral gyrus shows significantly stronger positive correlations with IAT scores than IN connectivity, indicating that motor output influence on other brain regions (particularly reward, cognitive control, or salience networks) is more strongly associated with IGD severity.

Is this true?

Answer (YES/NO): YES